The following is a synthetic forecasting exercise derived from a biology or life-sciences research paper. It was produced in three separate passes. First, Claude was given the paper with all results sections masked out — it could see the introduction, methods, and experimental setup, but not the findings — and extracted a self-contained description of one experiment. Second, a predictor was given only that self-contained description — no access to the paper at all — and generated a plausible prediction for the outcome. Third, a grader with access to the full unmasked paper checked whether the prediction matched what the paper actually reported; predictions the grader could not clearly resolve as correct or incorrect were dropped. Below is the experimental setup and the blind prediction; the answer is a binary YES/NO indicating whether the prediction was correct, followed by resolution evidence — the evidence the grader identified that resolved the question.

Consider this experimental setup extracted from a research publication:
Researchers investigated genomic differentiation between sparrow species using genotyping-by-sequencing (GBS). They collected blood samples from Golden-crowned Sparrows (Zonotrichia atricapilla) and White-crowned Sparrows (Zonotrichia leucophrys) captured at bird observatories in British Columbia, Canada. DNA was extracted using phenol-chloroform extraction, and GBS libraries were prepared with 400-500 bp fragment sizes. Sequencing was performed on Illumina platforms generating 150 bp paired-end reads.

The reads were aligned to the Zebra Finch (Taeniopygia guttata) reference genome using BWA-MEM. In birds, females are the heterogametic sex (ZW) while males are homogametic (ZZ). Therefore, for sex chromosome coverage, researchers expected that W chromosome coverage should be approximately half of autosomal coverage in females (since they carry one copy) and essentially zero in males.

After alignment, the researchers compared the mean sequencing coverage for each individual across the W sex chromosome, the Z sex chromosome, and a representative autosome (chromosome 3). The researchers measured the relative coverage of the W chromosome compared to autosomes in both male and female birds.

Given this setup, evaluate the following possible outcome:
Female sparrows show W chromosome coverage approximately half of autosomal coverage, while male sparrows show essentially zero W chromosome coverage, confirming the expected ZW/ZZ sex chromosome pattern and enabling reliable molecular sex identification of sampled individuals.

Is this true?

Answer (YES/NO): NO